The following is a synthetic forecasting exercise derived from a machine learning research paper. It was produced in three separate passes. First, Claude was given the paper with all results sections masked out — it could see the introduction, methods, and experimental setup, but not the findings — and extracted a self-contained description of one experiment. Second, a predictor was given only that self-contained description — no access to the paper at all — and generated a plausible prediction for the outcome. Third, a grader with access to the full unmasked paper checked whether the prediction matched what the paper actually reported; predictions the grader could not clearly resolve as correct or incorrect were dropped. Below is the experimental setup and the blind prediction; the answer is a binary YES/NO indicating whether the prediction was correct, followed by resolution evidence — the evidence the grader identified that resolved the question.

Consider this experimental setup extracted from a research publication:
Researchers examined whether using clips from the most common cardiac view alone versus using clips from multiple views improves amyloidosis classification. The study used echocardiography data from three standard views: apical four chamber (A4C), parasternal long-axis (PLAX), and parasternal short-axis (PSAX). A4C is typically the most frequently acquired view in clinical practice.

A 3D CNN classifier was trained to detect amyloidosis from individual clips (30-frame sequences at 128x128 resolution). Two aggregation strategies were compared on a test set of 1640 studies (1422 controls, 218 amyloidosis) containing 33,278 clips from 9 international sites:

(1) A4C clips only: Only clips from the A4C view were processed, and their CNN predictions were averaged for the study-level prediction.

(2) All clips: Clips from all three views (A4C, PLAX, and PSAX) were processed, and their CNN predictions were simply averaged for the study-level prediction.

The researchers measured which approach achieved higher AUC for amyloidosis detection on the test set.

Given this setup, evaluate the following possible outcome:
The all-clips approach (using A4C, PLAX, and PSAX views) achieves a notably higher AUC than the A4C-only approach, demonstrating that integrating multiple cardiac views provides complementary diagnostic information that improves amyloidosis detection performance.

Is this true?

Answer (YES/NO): NO